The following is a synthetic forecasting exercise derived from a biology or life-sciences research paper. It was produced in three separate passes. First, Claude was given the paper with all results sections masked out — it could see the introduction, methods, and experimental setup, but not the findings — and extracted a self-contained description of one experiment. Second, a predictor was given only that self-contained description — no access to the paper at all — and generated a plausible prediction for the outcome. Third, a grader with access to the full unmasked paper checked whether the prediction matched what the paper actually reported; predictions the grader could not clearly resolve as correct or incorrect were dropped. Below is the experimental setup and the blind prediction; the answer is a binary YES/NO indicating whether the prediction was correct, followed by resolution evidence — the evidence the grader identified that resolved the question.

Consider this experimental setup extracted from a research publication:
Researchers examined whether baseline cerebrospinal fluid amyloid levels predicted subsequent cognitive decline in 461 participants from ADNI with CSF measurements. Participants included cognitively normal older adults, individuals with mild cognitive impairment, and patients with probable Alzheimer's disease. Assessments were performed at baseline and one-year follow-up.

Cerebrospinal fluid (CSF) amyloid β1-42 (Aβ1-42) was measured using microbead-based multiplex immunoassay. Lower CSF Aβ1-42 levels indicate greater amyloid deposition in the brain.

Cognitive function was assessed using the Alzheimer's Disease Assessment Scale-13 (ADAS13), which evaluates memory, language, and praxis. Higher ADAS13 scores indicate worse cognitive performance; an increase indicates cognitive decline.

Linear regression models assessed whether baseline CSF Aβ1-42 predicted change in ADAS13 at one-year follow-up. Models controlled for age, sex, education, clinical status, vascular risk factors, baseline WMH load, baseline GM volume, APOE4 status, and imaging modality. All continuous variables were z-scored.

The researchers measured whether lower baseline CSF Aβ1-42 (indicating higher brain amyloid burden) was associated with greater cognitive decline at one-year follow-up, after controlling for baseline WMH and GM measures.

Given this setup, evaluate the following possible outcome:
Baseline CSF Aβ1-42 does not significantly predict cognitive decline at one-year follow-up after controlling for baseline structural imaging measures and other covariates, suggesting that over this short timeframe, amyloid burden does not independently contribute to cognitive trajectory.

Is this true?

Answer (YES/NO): NO